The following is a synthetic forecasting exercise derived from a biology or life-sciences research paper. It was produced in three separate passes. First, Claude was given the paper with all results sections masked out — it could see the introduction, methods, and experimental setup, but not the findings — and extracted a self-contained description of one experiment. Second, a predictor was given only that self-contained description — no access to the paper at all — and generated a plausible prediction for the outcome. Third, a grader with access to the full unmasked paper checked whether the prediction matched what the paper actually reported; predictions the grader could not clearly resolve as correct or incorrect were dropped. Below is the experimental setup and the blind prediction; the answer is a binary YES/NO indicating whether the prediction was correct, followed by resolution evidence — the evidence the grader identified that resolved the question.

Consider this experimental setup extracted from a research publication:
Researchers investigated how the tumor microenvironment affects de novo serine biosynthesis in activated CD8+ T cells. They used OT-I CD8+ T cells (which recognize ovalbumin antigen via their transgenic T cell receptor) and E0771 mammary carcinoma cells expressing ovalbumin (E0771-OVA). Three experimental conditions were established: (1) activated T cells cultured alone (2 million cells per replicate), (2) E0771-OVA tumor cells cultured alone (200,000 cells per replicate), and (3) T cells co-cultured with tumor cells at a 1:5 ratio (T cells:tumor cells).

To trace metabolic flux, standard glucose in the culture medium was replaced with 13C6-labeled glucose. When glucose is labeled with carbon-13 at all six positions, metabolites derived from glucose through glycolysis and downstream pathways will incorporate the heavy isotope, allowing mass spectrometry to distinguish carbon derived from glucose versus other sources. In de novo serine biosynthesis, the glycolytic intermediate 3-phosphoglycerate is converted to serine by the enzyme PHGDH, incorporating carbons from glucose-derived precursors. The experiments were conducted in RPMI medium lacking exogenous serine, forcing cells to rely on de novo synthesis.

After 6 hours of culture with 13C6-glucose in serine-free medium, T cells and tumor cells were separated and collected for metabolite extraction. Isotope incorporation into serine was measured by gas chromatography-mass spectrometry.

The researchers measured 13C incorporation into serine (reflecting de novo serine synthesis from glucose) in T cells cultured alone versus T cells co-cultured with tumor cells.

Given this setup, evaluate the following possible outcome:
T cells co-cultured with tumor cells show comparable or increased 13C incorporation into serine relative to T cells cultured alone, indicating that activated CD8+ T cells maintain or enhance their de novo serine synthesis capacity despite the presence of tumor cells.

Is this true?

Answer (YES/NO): YES